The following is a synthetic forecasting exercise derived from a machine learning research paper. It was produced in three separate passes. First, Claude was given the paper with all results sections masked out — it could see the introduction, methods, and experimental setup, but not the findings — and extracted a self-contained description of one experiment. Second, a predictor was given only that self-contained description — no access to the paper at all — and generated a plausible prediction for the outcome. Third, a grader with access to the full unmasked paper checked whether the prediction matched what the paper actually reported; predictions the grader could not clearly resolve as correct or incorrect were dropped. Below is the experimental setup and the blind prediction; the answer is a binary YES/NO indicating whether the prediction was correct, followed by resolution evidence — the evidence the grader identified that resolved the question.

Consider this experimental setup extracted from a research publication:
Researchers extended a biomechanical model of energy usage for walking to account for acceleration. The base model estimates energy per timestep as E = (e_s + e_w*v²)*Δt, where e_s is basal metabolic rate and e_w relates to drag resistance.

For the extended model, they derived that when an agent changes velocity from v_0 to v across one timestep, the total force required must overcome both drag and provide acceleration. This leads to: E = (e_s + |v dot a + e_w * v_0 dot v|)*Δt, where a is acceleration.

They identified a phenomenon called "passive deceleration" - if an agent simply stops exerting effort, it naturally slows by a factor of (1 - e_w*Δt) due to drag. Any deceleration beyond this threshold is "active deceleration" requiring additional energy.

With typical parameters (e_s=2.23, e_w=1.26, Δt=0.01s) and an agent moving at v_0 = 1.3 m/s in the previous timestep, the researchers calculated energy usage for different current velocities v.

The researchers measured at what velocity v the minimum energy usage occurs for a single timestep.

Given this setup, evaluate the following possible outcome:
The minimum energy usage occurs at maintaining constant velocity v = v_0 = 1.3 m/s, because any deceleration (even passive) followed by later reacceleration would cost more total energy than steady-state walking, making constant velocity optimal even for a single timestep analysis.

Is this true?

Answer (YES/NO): NO